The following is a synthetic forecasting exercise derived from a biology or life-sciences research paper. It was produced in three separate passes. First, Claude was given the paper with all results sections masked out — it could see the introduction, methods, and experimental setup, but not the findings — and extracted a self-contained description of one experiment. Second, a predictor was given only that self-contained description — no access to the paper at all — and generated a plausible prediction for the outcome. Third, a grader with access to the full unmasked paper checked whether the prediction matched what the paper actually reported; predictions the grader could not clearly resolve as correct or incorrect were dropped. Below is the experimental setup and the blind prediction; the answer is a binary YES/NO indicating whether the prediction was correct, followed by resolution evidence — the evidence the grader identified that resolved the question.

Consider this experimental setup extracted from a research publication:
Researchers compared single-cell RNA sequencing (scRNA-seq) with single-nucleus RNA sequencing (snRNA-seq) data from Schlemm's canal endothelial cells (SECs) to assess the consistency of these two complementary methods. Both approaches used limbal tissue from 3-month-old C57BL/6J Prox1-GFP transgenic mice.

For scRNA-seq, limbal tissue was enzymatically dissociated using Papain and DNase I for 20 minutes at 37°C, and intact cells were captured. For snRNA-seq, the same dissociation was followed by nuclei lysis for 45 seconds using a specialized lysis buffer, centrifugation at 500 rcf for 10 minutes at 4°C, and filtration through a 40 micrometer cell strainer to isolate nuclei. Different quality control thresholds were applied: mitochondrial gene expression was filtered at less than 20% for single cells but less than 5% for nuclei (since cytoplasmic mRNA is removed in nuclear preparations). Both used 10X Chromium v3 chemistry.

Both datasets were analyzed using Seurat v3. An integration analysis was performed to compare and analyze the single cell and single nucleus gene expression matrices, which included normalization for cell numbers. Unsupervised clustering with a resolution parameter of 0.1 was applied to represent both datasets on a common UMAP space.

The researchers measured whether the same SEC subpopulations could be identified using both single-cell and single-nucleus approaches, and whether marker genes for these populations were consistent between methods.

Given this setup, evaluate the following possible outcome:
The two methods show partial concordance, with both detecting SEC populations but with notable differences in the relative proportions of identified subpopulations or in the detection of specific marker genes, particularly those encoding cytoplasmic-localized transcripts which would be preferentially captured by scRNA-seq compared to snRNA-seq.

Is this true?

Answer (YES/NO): NO